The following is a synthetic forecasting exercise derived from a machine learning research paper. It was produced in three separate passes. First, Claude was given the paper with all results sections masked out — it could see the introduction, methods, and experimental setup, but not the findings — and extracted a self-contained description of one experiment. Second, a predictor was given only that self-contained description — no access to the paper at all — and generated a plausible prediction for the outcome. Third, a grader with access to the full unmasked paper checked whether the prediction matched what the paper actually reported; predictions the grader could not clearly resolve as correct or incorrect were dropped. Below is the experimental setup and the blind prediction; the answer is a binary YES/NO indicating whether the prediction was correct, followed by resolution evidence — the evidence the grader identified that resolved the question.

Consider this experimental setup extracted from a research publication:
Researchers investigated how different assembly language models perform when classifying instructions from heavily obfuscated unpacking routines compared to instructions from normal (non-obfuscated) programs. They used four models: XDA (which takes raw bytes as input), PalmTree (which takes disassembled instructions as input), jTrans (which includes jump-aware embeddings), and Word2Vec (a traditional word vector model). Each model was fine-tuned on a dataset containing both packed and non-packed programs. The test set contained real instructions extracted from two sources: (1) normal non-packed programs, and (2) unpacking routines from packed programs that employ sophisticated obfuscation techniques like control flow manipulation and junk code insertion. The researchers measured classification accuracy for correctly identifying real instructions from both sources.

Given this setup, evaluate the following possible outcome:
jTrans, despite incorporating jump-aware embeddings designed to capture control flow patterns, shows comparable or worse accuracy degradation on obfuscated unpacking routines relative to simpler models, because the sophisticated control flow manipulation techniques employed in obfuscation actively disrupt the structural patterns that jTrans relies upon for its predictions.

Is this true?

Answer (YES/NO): YES